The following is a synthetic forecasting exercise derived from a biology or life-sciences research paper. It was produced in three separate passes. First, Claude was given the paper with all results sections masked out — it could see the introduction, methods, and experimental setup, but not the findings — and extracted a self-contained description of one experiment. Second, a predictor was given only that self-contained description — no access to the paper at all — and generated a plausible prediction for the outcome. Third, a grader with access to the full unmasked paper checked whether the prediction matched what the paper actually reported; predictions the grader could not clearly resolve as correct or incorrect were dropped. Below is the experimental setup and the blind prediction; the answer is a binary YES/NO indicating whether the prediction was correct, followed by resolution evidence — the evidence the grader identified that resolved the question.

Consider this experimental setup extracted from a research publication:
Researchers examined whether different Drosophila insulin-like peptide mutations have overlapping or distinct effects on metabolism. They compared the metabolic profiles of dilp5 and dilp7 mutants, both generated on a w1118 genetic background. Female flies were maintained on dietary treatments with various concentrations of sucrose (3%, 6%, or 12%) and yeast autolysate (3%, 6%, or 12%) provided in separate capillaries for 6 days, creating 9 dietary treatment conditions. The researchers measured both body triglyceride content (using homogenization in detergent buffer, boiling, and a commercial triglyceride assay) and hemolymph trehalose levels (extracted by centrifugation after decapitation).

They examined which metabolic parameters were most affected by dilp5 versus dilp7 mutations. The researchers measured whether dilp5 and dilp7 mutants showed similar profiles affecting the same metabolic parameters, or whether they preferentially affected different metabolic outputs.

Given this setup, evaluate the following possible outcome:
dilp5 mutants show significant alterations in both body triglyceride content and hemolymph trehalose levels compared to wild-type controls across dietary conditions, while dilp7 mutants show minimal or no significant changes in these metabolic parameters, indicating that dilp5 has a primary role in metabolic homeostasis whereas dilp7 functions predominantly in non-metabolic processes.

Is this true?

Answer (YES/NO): NO